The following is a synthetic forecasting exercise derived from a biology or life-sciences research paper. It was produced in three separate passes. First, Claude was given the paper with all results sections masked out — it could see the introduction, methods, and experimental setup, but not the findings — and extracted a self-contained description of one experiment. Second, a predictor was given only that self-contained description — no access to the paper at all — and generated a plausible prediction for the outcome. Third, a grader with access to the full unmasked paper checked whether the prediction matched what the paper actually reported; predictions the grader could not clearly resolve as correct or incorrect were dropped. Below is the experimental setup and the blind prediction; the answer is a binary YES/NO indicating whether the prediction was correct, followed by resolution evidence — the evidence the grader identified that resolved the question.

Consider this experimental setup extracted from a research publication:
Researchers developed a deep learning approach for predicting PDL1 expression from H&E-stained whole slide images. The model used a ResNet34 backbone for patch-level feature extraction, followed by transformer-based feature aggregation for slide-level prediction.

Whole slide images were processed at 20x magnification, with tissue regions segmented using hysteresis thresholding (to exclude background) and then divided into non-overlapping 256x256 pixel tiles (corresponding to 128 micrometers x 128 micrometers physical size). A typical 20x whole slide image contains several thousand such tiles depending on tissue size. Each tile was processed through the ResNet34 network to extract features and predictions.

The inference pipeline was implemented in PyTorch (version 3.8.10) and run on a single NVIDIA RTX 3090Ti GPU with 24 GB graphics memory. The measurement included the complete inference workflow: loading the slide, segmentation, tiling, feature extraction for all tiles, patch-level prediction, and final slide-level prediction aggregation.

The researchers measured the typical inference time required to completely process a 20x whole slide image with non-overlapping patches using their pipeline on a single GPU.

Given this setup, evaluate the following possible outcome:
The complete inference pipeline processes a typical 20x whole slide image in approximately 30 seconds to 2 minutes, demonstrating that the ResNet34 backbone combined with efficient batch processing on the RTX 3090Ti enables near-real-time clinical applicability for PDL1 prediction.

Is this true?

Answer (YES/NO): NO